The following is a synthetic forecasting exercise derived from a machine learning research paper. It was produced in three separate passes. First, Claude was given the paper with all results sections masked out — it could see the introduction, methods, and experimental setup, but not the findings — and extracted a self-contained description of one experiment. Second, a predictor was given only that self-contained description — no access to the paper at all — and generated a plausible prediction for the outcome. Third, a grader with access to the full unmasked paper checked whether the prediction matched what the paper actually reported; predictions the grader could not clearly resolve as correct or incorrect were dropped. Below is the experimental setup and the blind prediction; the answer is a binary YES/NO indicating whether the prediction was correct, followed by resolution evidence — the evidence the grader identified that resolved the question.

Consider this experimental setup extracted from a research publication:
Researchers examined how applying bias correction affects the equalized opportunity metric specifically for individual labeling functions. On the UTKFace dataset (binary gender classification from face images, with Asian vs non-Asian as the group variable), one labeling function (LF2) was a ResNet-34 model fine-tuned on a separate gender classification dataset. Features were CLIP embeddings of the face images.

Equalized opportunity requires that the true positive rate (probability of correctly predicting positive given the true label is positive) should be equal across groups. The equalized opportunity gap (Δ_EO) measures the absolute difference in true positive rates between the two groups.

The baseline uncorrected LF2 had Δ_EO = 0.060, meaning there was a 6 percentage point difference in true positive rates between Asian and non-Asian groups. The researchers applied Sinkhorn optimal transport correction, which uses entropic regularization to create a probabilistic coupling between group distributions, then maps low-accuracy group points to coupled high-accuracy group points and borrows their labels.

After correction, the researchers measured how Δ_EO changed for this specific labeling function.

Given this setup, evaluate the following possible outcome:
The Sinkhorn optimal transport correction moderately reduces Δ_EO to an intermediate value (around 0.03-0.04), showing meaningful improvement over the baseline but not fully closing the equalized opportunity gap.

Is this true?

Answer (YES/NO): NO